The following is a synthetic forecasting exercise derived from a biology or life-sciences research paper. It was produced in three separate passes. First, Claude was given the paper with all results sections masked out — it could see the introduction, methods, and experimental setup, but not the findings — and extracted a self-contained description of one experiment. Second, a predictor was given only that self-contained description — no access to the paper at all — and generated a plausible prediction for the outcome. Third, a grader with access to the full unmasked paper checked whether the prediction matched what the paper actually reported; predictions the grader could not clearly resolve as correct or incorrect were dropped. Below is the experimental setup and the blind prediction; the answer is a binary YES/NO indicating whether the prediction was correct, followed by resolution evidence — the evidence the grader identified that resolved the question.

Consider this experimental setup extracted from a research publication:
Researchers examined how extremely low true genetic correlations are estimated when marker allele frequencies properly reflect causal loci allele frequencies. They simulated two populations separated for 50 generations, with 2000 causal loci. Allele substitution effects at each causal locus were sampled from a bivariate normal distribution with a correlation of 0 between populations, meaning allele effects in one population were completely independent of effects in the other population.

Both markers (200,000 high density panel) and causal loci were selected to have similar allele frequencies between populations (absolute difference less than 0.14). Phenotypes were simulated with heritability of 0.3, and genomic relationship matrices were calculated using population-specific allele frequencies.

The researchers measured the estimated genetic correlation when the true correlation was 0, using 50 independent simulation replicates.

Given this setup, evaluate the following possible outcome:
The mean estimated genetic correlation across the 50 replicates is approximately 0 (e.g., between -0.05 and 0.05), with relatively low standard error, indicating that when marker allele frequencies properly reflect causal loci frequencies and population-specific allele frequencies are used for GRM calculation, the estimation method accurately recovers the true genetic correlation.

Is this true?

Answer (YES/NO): YES